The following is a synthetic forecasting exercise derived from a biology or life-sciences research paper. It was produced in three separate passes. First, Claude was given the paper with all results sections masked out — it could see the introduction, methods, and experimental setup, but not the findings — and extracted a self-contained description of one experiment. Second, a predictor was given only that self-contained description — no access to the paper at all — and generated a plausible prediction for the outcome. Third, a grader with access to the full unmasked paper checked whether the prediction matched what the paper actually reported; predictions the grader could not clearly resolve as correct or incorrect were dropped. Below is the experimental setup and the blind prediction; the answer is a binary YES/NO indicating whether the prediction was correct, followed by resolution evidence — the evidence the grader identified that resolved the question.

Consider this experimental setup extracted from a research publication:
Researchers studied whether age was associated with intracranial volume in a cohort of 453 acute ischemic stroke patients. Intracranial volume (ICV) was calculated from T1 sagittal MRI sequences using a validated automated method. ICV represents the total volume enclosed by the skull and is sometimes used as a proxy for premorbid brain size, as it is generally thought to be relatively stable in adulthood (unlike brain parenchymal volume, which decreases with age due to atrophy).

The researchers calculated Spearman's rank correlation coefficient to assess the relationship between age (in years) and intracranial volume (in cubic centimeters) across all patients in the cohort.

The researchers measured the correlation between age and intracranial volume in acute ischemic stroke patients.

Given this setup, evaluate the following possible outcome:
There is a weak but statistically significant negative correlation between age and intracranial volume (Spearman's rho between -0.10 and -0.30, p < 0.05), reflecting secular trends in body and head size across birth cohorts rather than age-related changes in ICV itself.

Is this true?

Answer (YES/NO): YES